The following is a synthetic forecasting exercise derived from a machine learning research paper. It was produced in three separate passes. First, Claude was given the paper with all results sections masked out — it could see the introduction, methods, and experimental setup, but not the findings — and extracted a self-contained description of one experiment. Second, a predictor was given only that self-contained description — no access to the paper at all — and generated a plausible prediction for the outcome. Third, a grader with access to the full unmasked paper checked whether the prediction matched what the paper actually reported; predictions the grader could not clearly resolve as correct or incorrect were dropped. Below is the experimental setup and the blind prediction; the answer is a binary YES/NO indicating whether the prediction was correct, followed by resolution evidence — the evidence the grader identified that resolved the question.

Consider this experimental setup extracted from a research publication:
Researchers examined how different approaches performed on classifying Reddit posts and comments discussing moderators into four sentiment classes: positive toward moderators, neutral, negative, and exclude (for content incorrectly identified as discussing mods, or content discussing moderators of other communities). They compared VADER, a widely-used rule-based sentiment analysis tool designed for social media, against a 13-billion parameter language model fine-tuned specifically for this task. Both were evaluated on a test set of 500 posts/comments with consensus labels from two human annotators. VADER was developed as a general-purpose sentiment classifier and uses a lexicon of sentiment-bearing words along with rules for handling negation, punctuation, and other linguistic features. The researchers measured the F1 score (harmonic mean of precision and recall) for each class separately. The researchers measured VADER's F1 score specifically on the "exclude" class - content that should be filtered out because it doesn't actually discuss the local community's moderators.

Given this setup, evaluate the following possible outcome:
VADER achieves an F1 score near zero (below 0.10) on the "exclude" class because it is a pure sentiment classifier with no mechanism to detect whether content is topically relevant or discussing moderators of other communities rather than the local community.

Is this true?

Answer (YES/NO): YES